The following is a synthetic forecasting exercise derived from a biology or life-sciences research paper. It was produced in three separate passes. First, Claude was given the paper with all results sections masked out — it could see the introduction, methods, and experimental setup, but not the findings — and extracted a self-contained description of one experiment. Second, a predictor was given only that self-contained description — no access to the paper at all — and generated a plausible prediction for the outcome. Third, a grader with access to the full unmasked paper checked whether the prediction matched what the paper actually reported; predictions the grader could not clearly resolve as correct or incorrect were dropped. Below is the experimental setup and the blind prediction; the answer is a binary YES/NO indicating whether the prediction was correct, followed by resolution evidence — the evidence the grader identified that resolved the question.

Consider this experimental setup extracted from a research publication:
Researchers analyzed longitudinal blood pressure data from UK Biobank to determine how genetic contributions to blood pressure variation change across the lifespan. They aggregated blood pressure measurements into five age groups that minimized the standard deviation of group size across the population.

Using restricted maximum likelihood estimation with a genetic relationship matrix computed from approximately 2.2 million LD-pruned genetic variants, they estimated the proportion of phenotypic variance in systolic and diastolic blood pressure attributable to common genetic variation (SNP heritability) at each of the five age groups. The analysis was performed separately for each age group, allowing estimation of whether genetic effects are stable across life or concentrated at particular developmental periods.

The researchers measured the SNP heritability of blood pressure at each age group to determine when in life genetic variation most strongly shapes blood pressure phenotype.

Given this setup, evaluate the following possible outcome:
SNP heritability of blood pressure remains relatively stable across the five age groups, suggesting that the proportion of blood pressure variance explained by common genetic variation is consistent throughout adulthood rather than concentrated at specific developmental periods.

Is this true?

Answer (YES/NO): YES